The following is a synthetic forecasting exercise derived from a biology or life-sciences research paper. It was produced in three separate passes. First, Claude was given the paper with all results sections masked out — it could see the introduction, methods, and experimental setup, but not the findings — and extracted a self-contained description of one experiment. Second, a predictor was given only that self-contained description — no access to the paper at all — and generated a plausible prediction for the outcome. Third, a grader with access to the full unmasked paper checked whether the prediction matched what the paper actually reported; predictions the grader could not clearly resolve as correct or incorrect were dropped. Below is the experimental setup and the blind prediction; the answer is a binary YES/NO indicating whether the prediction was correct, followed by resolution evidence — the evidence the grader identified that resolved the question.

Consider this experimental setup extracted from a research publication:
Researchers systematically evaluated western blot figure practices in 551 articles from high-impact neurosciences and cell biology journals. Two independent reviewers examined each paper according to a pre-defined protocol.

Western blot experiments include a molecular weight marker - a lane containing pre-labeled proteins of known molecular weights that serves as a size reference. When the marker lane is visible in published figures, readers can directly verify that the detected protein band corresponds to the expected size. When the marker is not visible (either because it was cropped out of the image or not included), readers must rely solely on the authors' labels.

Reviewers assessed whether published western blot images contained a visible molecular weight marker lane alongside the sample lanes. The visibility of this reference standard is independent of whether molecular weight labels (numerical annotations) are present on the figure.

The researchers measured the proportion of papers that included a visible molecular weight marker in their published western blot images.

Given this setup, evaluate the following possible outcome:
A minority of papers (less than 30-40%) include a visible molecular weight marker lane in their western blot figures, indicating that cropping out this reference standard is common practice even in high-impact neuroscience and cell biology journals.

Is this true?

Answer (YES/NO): YES